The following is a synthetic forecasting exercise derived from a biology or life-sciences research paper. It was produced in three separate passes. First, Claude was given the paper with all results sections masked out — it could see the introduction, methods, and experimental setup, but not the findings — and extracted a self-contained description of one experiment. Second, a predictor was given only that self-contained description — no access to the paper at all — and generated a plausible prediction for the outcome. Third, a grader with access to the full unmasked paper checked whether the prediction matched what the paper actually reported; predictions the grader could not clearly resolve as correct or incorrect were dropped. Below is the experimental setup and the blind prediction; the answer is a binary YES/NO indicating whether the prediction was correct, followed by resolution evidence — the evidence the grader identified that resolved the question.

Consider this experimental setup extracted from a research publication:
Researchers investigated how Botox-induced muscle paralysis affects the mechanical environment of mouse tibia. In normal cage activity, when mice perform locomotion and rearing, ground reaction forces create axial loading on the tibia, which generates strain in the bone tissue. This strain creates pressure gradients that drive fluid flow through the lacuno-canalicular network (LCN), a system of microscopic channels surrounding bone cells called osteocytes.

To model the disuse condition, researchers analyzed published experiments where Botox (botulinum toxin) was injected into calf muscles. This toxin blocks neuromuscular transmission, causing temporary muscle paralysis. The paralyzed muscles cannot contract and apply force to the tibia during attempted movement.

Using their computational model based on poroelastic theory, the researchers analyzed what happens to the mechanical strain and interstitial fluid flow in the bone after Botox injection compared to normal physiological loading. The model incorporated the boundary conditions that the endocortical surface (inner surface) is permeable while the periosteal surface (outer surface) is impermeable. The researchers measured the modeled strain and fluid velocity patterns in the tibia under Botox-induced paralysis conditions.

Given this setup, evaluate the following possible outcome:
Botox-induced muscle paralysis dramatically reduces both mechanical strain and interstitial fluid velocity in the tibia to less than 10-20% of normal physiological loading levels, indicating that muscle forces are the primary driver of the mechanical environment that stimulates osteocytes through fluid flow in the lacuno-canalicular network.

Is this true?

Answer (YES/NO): NO